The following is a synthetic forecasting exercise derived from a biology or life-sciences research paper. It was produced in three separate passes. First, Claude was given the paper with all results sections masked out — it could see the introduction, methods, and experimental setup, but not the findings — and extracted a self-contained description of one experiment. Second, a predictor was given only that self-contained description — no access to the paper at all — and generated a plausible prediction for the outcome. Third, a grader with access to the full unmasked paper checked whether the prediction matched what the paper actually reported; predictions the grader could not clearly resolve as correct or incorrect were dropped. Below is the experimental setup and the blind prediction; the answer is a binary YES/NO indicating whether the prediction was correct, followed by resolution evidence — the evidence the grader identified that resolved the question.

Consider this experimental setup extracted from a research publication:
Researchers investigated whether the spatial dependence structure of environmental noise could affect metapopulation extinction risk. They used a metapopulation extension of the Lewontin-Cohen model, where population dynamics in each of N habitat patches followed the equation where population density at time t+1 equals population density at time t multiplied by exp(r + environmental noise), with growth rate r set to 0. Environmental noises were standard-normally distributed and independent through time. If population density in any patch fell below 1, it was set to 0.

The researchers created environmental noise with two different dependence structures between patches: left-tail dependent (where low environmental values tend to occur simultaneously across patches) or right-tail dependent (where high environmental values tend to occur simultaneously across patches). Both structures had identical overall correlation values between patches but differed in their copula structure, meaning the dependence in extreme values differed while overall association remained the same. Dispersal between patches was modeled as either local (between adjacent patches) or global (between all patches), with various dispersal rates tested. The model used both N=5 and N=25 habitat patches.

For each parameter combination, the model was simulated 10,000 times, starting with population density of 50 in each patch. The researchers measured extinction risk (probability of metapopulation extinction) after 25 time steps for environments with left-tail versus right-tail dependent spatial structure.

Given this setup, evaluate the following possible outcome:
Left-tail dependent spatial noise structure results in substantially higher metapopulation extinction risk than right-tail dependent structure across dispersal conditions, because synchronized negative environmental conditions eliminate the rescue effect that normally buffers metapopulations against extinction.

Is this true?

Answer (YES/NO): YES